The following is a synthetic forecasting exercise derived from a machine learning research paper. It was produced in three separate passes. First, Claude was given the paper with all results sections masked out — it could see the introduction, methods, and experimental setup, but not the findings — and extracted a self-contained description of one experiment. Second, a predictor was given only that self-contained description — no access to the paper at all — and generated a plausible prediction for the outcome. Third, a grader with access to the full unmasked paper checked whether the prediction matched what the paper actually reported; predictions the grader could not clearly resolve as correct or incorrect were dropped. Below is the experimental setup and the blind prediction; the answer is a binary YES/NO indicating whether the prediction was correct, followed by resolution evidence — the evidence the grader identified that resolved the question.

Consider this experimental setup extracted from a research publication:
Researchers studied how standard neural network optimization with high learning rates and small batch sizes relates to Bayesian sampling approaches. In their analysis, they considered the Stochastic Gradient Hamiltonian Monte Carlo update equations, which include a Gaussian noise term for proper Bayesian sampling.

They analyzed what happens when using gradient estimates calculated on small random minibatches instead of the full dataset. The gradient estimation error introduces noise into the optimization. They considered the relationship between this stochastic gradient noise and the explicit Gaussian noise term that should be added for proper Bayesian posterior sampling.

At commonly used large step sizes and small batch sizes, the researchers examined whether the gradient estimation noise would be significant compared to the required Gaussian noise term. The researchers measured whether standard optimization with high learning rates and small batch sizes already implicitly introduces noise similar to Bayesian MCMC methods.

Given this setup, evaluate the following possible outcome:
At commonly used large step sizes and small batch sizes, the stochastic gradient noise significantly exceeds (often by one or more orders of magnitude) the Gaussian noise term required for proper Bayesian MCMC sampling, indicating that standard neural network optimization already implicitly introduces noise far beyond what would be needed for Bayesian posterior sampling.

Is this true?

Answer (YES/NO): NO